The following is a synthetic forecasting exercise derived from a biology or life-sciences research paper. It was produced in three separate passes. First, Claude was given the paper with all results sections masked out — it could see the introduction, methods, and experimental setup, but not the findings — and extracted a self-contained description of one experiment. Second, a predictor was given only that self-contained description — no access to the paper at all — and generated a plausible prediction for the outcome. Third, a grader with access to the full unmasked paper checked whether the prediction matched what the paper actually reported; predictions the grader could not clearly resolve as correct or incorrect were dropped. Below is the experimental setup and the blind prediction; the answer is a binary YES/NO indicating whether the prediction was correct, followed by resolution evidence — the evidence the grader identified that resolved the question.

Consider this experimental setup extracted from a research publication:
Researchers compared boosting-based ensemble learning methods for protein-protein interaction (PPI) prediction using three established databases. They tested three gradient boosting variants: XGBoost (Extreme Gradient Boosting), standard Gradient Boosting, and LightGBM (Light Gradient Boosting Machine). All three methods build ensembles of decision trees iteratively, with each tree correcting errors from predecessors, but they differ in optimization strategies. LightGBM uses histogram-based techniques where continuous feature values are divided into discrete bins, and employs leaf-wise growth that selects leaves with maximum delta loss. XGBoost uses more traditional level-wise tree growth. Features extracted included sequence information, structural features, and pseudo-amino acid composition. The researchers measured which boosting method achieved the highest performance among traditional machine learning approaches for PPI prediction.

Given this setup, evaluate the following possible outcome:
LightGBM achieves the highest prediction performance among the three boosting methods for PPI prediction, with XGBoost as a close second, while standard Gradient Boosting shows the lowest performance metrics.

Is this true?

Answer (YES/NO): YES